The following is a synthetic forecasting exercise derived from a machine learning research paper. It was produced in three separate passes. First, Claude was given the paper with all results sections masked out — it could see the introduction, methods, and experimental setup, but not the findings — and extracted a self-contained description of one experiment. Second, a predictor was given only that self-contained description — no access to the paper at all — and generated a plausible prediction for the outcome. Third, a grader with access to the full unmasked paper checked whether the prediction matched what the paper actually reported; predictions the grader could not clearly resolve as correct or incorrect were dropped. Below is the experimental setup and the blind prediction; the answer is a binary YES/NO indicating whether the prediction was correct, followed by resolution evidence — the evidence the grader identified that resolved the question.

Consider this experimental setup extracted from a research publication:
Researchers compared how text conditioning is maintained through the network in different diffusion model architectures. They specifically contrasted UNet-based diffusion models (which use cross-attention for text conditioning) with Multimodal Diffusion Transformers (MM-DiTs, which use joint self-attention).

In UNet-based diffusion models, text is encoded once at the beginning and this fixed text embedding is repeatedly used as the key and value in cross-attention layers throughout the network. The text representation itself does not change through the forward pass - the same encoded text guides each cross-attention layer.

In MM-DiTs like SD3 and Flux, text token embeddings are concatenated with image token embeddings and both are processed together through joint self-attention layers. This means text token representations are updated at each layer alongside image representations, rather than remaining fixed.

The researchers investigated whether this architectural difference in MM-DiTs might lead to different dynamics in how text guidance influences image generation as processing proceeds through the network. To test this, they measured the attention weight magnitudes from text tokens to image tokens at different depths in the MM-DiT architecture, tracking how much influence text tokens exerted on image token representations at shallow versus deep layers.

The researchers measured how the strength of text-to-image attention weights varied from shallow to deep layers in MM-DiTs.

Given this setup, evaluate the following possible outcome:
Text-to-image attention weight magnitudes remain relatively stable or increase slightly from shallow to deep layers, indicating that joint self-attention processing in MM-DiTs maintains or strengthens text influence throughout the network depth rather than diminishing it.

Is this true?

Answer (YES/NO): NO